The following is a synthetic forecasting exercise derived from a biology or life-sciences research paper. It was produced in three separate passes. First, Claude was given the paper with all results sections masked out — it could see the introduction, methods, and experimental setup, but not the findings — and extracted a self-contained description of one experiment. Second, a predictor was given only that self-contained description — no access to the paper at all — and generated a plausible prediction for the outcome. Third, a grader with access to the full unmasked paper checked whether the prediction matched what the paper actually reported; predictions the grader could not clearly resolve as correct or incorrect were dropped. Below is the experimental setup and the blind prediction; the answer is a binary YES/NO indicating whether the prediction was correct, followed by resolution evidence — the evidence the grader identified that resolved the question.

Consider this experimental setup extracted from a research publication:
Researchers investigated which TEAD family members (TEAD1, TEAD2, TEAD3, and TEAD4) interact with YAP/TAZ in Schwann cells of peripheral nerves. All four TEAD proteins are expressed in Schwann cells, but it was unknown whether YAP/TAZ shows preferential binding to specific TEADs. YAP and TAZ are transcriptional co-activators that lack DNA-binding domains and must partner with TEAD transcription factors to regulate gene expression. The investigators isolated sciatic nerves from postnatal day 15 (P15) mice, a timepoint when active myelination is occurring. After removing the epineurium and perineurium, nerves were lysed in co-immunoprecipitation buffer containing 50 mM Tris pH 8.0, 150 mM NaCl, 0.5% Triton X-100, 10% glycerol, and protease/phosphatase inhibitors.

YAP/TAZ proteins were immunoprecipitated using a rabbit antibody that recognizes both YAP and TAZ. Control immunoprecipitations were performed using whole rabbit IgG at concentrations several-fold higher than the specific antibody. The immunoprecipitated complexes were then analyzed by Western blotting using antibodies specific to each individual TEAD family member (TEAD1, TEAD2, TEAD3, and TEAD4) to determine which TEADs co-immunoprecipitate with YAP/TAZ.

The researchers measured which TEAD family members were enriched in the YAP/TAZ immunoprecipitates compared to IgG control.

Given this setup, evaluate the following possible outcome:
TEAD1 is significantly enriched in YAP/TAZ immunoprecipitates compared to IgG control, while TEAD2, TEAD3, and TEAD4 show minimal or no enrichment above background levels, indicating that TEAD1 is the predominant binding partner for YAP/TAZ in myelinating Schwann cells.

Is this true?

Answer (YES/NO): YES